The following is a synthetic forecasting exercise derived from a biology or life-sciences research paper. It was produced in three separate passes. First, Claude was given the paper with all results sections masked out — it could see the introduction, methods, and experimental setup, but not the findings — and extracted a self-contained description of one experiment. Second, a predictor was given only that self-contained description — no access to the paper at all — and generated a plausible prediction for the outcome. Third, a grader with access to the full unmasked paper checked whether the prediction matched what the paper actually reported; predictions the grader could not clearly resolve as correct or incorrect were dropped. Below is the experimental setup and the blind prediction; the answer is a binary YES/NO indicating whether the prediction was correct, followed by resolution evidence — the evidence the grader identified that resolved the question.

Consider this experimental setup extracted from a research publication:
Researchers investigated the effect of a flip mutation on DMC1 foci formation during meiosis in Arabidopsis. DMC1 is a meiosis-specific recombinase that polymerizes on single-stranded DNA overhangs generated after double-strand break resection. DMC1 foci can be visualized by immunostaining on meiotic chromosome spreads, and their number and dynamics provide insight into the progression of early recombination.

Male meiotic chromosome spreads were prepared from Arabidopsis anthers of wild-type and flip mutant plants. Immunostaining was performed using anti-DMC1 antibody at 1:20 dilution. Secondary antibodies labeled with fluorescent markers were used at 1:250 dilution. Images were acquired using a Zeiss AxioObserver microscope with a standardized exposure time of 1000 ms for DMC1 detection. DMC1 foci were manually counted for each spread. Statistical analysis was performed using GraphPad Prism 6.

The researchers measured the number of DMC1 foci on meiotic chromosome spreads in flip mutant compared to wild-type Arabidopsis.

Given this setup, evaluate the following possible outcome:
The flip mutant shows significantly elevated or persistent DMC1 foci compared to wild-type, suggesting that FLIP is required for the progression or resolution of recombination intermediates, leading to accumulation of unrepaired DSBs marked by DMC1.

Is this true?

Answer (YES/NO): YES